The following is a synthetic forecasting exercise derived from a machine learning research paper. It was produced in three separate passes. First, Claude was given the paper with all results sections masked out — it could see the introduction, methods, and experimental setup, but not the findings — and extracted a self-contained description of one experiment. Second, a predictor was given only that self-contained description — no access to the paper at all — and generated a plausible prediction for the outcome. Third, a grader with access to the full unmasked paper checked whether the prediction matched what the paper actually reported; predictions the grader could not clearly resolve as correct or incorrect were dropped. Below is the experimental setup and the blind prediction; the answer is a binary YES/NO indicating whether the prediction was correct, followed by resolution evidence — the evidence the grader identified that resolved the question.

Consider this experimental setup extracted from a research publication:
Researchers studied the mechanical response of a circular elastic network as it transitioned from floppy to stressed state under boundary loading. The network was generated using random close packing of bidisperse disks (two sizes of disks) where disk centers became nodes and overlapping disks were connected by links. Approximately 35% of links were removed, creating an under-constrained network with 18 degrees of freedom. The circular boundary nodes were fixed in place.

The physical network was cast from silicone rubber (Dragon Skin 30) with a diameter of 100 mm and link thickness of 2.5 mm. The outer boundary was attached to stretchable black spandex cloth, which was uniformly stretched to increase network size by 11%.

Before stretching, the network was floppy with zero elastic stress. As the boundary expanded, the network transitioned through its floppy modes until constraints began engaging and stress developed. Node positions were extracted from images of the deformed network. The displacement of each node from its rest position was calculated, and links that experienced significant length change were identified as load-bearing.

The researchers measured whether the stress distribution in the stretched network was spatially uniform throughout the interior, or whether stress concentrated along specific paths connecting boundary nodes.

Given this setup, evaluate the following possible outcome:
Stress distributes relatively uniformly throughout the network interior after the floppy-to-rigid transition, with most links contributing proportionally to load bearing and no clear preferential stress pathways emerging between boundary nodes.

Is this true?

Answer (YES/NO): NO